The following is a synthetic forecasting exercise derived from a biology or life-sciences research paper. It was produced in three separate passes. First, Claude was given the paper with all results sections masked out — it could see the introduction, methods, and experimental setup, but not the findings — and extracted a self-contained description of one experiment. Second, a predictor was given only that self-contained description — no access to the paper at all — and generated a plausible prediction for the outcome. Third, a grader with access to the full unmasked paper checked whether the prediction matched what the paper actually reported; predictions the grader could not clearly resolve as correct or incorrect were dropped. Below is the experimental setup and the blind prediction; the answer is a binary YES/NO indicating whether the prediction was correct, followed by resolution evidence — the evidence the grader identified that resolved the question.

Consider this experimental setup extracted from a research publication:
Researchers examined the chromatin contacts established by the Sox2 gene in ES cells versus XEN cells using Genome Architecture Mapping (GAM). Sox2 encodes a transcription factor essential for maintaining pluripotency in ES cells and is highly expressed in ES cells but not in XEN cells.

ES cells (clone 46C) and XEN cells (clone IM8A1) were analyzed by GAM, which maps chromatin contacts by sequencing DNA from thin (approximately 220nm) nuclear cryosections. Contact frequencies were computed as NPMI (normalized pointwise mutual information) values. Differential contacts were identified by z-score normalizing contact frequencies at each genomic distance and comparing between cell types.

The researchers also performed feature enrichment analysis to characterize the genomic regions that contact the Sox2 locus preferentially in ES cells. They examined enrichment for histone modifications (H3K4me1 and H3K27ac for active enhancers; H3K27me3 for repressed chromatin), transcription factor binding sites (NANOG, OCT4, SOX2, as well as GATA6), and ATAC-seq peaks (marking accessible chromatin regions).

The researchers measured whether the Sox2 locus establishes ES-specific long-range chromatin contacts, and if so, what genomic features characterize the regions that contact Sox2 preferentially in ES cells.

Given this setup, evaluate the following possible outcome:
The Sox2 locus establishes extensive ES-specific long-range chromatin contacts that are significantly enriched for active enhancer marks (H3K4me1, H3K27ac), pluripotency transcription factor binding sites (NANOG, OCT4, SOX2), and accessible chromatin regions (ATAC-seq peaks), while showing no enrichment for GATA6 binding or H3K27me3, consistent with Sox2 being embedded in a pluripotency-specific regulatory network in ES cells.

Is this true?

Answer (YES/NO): NO